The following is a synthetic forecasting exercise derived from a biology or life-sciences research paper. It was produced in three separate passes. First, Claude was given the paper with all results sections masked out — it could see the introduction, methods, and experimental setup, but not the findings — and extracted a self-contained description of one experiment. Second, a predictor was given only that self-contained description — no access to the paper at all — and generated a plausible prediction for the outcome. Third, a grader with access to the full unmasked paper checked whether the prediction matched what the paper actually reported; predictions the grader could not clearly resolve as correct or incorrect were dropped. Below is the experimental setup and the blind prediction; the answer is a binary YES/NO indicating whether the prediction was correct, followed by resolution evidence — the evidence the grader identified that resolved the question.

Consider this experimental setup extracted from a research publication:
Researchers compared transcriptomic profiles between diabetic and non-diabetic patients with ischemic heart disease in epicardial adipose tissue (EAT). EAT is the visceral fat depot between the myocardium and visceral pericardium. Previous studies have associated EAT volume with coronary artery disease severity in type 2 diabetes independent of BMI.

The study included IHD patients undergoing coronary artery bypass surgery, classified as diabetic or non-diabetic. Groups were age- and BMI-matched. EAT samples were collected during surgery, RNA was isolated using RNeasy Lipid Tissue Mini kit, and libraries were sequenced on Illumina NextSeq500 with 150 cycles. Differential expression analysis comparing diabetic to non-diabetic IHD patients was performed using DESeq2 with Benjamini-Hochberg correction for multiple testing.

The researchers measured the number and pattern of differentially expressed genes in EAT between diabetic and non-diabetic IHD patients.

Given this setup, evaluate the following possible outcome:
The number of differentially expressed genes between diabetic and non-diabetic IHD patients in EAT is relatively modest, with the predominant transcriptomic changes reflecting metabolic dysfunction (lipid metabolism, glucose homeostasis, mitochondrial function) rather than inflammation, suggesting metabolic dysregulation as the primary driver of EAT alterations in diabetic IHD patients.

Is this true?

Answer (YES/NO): NO